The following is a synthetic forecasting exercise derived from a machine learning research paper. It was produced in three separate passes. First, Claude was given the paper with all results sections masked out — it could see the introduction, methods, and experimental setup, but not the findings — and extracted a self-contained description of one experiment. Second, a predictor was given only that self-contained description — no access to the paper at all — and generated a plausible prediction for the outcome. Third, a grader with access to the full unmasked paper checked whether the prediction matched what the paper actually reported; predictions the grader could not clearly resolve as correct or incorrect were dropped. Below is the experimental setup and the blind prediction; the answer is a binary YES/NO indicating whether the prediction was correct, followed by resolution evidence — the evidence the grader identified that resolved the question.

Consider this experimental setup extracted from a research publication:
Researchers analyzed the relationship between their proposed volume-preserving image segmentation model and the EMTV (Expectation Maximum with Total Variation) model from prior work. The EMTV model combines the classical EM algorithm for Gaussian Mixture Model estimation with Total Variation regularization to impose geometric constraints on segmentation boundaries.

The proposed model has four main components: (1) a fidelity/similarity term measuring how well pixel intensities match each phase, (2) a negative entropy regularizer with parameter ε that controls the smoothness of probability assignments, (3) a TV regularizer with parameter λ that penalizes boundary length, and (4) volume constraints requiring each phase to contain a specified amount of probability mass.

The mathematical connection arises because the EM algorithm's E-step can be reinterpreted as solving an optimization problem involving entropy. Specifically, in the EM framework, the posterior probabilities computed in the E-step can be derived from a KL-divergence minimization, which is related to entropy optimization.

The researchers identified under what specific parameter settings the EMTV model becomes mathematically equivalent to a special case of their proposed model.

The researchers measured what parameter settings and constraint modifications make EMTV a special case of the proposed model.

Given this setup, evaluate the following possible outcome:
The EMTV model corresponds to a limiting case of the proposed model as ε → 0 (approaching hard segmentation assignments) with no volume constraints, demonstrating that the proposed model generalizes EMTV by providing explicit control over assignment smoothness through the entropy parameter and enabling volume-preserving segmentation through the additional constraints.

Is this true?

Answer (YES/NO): NO